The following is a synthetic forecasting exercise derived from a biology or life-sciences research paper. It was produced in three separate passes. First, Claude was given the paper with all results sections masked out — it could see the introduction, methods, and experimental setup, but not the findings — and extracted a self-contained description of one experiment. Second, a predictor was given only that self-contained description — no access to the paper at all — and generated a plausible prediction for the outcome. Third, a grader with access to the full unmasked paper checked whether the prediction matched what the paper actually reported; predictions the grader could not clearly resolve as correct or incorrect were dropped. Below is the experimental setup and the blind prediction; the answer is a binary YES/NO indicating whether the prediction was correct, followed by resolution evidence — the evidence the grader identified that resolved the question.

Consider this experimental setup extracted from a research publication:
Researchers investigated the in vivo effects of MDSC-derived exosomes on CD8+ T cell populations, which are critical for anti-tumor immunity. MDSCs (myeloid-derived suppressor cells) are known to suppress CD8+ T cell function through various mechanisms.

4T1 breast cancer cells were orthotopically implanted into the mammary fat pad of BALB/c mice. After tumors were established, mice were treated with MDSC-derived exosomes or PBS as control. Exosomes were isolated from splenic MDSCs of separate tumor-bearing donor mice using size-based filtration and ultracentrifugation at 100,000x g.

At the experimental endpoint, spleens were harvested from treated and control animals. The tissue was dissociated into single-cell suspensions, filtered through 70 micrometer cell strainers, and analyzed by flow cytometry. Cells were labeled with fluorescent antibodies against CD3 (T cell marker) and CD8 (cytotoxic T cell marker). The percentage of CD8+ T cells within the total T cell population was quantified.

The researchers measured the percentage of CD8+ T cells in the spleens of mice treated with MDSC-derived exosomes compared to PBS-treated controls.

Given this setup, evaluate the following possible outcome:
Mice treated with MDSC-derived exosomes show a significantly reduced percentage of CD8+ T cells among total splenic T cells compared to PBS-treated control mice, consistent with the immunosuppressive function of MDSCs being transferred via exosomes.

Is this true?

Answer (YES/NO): YES